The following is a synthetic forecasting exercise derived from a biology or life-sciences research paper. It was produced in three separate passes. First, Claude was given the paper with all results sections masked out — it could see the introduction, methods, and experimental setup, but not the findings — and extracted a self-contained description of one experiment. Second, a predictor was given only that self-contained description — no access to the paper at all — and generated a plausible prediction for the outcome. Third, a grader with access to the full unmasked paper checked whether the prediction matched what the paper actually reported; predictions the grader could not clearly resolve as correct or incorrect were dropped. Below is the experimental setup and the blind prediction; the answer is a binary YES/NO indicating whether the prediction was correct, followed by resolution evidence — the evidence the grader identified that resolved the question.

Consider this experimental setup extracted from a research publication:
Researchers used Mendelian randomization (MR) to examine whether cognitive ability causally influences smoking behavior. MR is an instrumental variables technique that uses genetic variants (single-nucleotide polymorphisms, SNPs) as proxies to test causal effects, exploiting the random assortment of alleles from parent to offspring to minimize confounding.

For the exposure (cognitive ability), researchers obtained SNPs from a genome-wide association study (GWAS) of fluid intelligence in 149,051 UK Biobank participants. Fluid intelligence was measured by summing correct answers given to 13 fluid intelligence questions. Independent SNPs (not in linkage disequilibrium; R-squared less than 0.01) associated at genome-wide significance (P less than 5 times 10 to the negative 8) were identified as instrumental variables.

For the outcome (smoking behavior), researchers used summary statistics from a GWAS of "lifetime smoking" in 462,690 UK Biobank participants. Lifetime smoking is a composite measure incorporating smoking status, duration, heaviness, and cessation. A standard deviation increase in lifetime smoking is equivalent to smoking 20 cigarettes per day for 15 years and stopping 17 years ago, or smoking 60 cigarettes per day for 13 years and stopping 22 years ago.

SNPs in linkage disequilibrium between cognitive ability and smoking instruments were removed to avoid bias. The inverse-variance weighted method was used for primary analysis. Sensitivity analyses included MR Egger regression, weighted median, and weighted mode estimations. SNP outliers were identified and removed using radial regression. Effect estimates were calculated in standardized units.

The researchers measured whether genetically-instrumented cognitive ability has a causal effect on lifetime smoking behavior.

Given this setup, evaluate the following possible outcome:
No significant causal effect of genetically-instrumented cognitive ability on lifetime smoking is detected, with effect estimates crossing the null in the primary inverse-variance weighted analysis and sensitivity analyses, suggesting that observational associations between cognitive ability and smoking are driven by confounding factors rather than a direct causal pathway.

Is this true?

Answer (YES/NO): NO